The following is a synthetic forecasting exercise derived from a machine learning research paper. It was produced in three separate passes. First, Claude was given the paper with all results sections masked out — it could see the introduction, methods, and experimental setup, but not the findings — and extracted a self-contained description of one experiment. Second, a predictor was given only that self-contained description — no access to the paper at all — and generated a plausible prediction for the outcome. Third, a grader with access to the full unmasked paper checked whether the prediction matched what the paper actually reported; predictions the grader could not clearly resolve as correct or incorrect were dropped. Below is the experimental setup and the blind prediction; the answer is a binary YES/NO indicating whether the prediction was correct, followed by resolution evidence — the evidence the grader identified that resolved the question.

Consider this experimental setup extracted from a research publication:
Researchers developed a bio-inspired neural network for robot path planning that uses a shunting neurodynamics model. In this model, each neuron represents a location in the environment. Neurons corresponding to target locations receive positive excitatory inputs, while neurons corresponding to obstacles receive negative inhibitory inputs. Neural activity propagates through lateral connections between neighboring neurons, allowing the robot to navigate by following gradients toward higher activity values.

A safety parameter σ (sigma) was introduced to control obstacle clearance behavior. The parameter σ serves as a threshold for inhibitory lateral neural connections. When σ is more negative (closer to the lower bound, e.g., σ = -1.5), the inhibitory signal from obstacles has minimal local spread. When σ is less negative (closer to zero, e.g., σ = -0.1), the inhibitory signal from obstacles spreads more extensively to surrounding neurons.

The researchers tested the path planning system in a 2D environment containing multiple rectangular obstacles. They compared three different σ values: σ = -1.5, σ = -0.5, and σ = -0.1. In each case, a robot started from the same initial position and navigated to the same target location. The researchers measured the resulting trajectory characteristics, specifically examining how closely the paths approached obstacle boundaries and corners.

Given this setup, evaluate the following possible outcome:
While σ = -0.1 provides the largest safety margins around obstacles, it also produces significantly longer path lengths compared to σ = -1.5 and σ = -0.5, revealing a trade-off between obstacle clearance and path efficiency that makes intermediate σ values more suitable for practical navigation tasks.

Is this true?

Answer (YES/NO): YES